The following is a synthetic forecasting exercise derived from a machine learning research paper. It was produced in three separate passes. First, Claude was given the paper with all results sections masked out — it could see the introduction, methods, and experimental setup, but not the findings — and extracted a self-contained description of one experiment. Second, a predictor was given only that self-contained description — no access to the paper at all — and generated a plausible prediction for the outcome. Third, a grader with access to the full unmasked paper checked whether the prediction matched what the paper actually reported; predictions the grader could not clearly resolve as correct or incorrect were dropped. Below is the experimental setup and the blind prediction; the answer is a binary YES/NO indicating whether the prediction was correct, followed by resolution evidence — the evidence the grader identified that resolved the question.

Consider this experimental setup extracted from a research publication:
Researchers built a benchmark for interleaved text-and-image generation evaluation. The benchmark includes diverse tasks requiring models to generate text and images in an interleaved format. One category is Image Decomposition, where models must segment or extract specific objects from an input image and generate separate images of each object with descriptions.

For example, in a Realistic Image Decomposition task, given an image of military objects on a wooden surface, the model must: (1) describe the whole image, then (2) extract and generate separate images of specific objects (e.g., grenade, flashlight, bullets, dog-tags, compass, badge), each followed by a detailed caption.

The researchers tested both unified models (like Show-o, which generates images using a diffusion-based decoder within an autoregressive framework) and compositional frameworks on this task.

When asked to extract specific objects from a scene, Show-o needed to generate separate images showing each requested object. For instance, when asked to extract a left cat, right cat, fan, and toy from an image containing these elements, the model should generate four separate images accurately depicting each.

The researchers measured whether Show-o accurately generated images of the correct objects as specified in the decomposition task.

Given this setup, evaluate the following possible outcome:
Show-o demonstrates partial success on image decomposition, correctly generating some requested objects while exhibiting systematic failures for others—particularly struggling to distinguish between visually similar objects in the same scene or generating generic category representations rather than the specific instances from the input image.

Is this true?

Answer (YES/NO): NO